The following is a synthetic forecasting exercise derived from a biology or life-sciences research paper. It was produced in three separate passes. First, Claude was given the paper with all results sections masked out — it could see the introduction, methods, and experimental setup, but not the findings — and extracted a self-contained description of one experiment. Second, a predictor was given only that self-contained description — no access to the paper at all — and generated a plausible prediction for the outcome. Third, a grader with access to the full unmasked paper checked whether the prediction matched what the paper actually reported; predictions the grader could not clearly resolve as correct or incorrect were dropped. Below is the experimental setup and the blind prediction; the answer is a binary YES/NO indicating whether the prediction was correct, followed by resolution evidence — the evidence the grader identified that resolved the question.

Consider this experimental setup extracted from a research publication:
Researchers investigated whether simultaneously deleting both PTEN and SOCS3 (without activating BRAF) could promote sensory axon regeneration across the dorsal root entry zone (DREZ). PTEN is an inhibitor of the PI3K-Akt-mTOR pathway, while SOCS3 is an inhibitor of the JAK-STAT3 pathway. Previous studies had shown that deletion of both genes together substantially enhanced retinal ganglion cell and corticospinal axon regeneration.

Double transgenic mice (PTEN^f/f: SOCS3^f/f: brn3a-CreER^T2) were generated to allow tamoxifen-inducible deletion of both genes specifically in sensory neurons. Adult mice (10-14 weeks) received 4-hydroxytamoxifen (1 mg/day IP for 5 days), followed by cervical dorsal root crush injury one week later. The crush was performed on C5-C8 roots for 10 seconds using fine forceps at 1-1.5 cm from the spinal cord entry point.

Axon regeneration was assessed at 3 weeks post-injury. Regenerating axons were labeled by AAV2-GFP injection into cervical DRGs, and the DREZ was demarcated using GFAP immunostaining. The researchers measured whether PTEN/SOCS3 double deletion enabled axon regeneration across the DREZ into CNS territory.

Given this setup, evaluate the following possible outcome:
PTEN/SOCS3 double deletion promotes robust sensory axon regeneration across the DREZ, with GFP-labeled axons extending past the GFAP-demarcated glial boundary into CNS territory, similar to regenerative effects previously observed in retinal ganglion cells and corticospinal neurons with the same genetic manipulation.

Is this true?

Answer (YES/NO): NO